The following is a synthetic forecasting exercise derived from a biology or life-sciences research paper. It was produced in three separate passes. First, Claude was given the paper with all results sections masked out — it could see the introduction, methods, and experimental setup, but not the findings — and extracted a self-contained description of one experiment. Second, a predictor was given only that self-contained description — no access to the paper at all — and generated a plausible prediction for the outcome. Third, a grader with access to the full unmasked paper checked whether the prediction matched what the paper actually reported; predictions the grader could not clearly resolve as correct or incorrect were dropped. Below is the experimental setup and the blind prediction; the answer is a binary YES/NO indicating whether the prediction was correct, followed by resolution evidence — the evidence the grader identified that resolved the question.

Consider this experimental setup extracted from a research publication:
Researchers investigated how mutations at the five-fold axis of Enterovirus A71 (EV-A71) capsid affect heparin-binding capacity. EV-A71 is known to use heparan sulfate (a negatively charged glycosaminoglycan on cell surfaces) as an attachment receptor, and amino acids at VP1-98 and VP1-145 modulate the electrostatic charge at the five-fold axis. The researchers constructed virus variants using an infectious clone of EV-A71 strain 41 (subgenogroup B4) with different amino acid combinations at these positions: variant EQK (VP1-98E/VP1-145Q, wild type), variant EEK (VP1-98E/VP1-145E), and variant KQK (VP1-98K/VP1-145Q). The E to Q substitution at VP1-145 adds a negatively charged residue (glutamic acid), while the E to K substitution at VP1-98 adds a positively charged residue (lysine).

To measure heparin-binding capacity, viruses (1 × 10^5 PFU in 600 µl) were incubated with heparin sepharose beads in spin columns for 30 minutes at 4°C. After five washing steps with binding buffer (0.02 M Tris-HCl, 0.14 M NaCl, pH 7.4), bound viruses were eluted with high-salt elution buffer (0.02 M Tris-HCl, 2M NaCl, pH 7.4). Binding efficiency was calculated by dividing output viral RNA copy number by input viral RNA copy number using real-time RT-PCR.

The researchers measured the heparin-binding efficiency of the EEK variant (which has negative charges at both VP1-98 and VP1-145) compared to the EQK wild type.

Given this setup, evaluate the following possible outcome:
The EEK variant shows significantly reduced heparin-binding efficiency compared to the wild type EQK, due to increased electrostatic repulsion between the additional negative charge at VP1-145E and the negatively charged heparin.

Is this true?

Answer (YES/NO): YES